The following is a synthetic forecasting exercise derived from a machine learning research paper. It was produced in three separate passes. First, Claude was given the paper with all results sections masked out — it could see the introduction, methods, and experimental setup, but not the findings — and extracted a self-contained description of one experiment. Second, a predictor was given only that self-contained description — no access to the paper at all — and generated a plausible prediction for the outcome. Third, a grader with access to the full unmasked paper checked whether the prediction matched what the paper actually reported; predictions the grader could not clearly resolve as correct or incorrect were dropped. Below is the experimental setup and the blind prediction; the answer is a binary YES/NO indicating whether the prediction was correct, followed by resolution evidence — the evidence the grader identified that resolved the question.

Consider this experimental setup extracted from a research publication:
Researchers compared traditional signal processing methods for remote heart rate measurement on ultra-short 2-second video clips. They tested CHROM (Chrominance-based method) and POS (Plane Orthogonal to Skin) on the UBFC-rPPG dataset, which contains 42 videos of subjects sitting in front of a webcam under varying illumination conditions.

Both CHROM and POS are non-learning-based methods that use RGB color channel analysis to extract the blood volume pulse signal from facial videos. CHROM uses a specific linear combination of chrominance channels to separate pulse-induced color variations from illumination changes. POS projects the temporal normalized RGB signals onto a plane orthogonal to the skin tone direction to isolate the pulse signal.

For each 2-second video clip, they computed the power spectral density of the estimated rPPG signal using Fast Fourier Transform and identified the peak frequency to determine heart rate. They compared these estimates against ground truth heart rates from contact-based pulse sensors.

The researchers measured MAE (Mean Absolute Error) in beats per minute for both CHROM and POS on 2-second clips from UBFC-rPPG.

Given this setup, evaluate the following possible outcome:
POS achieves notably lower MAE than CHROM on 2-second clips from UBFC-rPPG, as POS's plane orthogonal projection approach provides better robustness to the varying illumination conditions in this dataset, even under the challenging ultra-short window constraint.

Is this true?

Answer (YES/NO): NO